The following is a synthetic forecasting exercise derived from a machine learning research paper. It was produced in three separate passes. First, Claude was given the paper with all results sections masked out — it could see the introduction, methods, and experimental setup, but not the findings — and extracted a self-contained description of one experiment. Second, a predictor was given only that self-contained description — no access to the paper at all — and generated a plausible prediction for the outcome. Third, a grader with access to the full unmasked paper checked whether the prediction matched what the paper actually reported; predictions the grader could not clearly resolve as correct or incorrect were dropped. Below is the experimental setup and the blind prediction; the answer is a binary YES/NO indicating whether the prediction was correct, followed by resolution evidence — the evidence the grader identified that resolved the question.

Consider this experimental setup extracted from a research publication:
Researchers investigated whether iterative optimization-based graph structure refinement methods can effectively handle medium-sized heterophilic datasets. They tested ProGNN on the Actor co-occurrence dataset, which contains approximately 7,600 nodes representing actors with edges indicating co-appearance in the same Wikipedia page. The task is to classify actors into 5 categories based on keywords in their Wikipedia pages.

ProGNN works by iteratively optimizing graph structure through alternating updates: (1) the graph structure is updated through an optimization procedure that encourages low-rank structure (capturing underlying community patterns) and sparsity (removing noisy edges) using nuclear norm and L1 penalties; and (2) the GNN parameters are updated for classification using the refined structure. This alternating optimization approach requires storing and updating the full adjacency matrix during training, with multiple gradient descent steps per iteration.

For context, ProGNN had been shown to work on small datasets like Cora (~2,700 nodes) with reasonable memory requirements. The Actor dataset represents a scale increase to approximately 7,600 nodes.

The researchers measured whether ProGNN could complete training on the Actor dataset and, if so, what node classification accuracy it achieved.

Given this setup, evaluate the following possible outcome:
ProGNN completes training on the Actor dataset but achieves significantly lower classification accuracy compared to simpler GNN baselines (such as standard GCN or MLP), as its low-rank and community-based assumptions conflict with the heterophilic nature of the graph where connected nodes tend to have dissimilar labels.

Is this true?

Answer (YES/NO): YES